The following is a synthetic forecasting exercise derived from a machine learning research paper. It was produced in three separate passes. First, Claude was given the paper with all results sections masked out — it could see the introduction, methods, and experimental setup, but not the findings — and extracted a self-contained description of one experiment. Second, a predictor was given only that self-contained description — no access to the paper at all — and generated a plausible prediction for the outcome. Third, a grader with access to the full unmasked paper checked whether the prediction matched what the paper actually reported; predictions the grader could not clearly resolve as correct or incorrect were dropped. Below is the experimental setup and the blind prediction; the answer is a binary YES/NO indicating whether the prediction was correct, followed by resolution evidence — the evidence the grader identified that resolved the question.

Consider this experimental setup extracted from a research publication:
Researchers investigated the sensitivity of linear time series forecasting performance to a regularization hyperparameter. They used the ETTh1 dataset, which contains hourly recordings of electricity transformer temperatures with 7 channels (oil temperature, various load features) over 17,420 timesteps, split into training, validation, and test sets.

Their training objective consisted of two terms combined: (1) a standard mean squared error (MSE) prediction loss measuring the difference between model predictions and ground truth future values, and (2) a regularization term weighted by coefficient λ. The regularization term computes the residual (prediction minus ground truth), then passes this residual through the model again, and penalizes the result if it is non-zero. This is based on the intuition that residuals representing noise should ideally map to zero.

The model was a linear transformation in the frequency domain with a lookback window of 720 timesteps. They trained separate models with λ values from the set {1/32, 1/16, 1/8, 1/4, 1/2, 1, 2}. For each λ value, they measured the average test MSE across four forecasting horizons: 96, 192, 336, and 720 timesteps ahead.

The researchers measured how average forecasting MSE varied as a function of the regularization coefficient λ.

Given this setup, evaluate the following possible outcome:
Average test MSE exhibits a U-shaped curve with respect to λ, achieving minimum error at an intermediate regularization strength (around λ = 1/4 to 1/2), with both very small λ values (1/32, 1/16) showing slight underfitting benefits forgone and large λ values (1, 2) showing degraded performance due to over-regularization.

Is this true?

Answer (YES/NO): NO